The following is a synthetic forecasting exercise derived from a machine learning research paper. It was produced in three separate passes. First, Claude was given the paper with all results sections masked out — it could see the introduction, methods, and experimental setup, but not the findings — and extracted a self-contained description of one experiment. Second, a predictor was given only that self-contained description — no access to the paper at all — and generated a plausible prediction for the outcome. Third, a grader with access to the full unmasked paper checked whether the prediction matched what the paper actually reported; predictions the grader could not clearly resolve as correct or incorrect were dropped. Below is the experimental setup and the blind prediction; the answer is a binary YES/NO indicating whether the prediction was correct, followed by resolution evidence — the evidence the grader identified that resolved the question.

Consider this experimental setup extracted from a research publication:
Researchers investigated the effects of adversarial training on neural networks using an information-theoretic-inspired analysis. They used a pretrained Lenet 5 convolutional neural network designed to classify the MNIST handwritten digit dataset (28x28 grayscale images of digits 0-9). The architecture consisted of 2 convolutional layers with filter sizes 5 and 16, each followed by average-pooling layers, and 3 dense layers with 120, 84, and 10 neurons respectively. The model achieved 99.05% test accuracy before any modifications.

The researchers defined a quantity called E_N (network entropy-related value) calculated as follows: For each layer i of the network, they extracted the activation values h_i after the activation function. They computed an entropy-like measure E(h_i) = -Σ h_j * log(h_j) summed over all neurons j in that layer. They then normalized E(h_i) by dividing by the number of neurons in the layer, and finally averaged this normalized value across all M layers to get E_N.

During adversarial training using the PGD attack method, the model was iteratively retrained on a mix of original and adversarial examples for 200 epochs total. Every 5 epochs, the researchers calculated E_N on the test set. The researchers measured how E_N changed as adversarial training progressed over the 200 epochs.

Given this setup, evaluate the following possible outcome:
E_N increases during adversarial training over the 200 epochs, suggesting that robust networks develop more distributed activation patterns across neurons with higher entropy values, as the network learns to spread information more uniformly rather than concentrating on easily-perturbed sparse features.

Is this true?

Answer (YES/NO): NO